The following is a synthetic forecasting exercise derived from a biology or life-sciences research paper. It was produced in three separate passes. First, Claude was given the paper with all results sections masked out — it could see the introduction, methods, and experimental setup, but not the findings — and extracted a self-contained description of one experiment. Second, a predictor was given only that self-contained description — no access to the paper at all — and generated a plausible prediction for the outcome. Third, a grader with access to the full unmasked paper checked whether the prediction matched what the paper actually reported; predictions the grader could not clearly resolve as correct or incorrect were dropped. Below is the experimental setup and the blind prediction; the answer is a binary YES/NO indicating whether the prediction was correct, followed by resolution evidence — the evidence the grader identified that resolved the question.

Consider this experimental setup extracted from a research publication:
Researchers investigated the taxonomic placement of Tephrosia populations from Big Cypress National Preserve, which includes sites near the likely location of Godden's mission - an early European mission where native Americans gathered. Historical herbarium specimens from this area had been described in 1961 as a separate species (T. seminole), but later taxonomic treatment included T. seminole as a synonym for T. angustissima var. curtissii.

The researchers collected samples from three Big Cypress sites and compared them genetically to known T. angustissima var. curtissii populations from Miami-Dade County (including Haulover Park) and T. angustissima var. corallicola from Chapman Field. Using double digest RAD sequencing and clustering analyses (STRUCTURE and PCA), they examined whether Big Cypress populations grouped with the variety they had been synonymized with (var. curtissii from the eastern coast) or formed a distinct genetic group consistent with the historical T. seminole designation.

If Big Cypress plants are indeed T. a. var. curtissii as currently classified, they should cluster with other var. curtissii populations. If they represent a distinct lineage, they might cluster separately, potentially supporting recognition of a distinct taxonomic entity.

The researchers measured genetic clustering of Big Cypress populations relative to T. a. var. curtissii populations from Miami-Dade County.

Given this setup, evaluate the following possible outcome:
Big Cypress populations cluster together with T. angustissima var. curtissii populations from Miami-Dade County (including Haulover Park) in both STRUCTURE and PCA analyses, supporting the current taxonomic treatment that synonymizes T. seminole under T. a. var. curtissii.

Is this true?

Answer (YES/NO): NO